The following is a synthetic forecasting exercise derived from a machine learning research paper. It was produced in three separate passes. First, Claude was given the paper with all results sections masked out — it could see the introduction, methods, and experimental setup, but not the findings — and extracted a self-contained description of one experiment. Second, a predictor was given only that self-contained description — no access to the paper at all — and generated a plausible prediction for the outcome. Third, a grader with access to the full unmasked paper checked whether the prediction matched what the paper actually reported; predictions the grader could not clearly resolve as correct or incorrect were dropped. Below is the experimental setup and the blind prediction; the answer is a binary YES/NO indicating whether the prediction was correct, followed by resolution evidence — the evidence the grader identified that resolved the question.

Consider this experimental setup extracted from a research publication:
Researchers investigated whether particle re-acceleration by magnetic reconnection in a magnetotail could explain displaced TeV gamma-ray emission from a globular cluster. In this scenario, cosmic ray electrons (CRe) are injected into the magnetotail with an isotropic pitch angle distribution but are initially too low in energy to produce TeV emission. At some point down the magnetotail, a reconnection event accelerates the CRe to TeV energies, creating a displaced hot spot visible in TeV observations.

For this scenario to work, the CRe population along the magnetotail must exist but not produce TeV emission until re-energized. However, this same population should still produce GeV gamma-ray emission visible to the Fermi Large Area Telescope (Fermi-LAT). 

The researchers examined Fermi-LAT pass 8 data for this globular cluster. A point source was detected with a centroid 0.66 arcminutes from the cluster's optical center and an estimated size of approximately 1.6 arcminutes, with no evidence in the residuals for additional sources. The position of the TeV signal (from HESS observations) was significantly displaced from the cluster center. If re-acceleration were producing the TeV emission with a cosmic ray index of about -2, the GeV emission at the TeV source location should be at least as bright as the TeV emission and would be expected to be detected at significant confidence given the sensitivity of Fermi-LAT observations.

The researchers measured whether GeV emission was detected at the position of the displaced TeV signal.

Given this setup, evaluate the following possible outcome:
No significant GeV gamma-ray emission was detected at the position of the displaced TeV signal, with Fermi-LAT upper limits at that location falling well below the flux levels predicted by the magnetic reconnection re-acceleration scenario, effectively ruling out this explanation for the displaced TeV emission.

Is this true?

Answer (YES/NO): YES